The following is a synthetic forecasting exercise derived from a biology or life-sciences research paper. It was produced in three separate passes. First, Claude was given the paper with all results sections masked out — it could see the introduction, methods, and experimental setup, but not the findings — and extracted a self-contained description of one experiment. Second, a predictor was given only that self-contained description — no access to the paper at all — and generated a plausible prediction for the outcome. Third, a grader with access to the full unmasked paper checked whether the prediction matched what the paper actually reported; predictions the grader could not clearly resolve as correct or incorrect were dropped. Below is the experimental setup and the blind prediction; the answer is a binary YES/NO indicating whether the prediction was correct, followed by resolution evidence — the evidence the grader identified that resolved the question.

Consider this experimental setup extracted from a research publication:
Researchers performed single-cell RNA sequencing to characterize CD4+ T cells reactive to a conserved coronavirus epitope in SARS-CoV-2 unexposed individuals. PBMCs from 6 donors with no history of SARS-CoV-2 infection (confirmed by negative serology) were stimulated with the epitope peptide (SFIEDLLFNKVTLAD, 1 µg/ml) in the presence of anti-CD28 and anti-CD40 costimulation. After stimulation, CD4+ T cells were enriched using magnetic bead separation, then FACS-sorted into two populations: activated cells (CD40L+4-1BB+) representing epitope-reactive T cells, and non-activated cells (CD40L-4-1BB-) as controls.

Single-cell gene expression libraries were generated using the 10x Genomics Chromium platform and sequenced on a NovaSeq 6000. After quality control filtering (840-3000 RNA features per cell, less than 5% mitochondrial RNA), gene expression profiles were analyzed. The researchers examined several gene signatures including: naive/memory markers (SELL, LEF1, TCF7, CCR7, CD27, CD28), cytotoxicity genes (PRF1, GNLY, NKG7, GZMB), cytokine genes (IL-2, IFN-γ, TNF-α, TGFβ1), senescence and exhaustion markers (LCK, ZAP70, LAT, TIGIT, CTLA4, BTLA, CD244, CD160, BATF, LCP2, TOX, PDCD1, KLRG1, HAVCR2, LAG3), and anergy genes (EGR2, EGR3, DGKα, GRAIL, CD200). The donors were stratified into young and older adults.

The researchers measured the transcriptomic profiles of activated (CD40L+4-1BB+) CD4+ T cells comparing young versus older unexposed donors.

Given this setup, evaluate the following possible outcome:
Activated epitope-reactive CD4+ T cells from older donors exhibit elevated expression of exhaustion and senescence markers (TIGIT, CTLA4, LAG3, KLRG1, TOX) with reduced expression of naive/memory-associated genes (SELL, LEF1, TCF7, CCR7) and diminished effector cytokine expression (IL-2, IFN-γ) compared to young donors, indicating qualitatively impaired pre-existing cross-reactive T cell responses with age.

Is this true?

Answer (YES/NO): NO